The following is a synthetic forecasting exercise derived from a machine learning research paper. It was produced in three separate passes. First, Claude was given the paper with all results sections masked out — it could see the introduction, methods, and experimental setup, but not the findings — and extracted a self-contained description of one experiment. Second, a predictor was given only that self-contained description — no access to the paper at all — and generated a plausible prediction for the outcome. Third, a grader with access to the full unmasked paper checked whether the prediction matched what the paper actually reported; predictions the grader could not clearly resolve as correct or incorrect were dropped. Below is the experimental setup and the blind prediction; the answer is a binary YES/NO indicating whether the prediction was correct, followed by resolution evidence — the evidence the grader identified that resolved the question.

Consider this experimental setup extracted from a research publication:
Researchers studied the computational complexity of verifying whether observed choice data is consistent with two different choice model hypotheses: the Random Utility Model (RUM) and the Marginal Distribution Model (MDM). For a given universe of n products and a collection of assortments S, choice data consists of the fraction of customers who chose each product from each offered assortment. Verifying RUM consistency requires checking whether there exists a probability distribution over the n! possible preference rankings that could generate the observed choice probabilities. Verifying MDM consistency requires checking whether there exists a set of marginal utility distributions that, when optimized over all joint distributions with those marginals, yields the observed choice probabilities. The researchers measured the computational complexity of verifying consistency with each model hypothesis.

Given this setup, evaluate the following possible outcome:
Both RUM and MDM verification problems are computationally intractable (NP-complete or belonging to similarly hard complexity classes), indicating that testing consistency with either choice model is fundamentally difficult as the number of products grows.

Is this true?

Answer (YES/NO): NO